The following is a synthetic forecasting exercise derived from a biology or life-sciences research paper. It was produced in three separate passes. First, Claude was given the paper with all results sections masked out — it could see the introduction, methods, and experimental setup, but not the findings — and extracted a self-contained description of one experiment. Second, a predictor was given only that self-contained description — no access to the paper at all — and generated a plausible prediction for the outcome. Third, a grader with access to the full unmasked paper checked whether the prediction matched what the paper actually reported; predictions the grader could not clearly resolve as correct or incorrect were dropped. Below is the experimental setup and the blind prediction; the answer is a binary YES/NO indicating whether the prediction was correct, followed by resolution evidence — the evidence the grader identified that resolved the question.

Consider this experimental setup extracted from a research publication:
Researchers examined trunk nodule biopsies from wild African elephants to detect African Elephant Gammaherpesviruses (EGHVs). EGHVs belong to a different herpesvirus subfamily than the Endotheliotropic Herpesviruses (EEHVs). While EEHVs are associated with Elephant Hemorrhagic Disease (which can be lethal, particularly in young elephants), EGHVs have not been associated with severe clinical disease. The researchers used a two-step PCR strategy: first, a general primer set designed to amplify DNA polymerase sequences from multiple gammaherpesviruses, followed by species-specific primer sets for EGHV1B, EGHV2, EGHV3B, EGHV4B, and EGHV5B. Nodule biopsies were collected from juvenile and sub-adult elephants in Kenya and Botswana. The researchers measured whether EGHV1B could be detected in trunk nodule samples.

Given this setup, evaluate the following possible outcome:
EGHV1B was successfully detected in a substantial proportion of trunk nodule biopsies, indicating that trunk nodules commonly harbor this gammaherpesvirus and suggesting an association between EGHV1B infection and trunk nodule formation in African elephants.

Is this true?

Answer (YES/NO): NO